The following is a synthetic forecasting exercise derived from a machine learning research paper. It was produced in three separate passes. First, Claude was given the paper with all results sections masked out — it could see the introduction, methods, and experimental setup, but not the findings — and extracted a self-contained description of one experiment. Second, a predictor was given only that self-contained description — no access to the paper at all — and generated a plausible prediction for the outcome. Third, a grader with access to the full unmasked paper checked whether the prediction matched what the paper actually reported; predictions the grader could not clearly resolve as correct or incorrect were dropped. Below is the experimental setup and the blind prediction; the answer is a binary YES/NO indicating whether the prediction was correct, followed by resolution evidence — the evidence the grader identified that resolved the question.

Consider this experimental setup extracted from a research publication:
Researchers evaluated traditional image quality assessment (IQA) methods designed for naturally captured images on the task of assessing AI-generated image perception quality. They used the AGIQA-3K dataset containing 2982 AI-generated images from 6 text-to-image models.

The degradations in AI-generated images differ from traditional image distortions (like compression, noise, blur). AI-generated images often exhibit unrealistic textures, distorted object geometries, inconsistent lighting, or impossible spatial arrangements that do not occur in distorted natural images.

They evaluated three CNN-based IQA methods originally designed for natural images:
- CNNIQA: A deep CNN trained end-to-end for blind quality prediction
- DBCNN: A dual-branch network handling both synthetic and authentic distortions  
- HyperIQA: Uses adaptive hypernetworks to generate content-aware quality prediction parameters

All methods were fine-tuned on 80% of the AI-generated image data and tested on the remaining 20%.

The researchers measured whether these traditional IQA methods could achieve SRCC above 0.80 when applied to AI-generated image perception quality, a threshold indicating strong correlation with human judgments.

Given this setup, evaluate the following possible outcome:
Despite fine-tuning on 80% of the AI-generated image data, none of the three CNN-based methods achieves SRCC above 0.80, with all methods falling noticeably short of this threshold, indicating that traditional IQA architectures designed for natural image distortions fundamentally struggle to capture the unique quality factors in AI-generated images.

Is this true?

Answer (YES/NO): NO